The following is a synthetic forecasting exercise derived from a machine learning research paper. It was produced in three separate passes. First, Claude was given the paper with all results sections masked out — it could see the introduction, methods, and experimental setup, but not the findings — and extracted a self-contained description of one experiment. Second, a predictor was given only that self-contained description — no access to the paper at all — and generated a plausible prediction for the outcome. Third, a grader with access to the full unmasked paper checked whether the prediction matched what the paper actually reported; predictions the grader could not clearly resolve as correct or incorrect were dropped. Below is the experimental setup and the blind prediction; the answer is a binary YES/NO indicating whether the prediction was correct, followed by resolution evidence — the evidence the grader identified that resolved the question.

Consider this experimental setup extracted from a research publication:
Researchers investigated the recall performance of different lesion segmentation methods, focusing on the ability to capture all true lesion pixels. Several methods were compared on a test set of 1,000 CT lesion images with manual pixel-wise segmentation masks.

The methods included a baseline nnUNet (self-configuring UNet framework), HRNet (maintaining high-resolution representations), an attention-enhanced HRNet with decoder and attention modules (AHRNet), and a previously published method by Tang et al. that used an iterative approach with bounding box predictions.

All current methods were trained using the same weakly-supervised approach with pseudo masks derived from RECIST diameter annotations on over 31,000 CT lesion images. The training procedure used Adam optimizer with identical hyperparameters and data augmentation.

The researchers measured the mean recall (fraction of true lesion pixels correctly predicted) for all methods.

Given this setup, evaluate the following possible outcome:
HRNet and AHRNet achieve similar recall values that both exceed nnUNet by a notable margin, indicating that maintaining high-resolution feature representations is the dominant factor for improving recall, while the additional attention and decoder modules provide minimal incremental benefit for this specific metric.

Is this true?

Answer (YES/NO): NO